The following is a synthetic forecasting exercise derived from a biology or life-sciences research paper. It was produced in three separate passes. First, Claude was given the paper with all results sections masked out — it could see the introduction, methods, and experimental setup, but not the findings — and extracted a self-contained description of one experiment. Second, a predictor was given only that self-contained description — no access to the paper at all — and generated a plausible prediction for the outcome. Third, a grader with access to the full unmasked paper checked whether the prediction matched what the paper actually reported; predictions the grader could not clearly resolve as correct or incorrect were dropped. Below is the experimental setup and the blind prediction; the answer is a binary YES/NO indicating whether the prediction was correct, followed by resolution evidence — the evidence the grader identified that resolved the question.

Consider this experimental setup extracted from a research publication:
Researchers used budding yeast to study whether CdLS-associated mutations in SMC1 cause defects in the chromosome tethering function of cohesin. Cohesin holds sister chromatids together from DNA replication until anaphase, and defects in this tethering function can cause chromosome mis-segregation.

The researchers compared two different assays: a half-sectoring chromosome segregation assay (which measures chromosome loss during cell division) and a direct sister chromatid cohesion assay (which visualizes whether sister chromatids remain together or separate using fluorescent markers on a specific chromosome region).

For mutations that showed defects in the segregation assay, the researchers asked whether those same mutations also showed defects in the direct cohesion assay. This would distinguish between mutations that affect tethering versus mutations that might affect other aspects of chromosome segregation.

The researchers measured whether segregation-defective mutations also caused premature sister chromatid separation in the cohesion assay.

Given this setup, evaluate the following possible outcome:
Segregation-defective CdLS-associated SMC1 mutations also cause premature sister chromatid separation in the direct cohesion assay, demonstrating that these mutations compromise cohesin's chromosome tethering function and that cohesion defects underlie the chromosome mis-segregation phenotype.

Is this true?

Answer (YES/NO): YES